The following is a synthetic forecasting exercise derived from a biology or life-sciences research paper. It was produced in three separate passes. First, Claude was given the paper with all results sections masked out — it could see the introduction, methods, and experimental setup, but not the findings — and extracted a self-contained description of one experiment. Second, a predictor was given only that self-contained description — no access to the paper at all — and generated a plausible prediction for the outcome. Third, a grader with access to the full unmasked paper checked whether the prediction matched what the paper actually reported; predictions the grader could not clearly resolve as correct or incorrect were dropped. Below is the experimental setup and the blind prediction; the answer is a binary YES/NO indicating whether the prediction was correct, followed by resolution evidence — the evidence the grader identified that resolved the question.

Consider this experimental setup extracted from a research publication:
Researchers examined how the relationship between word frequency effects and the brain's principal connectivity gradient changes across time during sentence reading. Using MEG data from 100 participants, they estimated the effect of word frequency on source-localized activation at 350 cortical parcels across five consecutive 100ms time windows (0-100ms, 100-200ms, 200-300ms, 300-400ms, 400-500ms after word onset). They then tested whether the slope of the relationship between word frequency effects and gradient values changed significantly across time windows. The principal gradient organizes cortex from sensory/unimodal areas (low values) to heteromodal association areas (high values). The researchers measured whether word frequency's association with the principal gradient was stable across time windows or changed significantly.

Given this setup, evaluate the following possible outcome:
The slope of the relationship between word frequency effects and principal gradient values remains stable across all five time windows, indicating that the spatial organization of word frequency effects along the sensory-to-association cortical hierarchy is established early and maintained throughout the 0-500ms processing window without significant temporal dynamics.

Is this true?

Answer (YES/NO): NO